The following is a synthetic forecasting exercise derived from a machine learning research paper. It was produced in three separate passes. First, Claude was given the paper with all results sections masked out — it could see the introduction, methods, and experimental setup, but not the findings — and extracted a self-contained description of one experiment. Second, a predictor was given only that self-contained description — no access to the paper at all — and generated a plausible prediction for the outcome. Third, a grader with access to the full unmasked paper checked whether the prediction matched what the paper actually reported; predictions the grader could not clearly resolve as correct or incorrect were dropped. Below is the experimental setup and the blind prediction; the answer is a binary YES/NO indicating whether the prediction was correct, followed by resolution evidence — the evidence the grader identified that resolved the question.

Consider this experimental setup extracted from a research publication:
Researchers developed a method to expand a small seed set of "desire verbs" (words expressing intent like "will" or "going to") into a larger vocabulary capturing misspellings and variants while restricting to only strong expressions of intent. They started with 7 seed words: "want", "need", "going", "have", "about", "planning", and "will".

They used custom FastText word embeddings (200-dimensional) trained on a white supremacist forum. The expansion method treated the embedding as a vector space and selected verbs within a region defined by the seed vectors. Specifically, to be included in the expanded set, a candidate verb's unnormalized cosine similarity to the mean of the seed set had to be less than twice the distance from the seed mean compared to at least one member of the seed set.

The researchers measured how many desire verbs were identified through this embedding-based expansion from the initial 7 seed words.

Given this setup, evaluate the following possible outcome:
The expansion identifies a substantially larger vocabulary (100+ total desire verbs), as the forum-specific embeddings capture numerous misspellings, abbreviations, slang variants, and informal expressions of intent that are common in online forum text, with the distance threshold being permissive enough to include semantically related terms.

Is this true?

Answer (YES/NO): YES